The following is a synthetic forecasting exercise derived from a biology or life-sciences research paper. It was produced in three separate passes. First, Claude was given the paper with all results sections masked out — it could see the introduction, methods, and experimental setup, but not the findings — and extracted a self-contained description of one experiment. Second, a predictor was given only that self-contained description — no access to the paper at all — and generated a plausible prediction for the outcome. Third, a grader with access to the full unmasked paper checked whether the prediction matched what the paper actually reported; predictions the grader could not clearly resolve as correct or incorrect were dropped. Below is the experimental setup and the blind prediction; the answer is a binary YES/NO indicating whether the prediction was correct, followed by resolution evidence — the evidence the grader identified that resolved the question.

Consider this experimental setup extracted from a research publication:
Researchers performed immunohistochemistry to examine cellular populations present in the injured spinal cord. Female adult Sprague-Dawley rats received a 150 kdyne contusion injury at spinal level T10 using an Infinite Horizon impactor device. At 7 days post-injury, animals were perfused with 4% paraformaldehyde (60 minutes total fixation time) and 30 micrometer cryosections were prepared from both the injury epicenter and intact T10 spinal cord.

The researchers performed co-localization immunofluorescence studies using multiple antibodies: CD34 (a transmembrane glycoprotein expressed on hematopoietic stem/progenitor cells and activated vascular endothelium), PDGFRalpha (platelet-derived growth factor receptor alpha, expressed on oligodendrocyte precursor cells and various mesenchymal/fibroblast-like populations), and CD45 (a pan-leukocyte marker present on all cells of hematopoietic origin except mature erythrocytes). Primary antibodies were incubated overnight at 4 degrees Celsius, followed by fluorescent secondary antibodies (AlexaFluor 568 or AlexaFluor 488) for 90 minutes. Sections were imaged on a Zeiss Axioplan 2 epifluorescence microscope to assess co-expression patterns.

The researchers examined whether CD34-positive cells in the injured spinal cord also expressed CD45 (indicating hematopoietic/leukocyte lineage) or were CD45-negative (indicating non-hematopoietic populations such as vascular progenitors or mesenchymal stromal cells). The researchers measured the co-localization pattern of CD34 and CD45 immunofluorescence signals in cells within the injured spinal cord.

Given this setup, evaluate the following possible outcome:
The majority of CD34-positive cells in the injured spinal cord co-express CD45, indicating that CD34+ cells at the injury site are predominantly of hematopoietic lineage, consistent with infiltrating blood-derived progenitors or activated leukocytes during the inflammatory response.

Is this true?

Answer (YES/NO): NO